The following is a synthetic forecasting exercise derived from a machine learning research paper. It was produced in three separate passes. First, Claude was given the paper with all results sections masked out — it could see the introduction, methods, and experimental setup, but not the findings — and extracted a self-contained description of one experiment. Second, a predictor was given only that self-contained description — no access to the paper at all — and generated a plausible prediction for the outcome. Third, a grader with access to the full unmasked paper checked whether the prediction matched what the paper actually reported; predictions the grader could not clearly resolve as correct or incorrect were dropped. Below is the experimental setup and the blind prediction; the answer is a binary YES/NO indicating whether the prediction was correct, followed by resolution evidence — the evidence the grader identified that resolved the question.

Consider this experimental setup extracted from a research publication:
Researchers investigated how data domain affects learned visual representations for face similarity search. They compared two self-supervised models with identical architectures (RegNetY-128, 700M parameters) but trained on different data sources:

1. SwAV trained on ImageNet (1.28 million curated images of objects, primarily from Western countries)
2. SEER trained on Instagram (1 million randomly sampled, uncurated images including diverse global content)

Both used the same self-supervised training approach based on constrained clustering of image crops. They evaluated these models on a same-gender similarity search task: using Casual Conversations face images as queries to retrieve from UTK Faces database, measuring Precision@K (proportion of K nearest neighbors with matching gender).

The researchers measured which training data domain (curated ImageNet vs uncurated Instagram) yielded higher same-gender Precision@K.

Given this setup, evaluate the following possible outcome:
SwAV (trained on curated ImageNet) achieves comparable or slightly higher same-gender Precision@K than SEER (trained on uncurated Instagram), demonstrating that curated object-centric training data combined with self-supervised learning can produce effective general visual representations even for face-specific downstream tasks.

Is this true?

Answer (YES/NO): YES